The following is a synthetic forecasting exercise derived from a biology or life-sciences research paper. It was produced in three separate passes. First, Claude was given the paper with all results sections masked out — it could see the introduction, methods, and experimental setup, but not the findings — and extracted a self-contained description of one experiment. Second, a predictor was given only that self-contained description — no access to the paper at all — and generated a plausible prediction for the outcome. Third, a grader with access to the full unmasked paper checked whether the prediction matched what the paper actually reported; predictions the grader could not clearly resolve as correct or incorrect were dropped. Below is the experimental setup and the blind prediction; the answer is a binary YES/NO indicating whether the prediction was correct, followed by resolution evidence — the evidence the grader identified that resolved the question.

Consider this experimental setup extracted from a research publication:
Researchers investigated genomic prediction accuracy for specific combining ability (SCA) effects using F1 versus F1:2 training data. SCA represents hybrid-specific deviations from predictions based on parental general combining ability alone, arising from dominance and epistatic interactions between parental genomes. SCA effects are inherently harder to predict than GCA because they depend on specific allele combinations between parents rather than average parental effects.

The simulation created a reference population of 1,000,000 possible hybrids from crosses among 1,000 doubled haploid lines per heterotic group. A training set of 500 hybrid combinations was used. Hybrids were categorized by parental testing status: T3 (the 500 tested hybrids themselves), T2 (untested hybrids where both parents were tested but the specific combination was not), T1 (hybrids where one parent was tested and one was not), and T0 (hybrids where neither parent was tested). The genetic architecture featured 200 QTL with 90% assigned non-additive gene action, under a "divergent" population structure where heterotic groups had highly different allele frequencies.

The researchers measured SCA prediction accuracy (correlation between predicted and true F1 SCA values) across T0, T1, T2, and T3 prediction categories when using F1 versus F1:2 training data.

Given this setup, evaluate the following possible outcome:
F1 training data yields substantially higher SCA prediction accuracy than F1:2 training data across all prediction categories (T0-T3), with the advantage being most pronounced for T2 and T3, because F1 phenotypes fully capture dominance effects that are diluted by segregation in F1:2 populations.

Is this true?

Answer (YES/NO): YES